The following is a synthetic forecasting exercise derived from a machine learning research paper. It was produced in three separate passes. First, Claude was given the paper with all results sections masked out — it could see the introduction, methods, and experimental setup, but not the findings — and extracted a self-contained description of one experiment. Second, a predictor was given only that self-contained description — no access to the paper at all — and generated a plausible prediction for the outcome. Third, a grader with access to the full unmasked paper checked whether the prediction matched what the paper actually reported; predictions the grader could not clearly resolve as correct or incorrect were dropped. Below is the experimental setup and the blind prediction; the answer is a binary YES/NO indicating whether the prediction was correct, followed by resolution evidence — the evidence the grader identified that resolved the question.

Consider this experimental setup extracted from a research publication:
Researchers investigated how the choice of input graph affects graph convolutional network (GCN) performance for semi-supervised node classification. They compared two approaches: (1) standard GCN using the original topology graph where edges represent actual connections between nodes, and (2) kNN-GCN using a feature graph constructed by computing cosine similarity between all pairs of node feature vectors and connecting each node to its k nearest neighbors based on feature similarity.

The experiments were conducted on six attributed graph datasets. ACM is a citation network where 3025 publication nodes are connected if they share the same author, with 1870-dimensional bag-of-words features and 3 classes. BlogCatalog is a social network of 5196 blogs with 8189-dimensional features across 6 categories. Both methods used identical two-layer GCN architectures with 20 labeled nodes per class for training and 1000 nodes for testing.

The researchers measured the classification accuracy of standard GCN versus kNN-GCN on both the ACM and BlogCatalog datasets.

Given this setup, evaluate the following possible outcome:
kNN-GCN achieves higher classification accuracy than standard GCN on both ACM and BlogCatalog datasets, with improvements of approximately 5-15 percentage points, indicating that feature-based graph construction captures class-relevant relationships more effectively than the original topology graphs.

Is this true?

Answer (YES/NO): NO